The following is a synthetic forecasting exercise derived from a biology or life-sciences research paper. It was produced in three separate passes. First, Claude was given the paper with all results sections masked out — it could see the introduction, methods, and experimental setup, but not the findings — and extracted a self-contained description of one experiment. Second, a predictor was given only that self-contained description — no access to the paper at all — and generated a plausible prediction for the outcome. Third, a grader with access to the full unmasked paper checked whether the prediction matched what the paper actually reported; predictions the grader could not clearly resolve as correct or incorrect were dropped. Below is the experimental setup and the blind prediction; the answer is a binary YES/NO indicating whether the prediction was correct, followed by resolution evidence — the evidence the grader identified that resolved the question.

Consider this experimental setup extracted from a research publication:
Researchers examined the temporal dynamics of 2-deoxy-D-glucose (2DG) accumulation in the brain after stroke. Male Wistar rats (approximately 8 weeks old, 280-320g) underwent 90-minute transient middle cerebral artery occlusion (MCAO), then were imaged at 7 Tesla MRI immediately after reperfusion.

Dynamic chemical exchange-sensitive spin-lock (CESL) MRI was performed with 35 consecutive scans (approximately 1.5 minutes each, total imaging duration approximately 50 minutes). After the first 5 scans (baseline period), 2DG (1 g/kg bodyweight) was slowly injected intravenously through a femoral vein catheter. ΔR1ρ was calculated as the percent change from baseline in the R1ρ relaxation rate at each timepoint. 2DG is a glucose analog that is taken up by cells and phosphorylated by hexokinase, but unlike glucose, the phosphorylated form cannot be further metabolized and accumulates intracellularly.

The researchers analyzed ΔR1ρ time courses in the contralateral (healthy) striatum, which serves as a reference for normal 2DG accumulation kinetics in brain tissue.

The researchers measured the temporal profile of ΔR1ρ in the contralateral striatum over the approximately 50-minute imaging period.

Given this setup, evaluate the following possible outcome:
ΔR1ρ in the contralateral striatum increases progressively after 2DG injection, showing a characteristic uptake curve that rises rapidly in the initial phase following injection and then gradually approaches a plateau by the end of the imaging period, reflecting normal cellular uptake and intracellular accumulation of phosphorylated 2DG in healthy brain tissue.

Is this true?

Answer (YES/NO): NO